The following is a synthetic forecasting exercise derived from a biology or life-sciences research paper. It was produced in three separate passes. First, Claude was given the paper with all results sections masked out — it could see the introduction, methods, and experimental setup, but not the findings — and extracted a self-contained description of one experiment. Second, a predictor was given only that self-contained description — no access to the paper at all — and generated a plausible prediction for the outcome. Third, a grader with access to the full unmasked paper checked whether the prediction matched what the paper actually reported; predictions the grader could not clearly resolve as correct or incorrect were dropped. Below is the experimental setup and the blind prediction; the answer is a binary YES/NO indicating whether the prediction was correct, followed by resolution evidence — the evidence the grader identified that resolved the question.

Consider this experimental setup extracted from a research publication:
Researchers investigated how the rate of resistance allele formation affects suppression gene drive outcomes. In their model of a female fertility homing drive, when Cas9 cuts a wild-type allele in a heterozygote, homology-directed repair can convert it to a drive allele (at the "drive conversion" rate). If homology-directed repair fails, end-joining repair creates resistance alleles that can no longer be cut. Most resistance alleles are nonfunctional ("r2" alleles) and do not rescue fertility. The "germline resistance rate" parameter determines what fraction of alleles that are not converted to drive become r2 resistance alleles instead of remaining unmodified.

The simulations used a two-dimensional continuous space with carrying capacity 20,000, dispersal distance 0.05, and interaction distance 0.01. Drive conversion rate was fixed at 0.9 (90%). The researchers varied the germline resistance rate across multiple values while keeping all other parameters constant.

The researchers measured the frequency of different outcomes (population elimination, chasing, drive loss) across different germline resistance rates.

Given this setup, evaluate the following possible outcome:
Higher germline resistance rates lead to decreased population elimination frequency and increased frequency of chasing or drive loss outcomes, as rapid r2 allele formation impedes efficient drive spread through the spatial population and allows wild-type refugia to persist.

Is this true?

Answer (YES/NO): YES